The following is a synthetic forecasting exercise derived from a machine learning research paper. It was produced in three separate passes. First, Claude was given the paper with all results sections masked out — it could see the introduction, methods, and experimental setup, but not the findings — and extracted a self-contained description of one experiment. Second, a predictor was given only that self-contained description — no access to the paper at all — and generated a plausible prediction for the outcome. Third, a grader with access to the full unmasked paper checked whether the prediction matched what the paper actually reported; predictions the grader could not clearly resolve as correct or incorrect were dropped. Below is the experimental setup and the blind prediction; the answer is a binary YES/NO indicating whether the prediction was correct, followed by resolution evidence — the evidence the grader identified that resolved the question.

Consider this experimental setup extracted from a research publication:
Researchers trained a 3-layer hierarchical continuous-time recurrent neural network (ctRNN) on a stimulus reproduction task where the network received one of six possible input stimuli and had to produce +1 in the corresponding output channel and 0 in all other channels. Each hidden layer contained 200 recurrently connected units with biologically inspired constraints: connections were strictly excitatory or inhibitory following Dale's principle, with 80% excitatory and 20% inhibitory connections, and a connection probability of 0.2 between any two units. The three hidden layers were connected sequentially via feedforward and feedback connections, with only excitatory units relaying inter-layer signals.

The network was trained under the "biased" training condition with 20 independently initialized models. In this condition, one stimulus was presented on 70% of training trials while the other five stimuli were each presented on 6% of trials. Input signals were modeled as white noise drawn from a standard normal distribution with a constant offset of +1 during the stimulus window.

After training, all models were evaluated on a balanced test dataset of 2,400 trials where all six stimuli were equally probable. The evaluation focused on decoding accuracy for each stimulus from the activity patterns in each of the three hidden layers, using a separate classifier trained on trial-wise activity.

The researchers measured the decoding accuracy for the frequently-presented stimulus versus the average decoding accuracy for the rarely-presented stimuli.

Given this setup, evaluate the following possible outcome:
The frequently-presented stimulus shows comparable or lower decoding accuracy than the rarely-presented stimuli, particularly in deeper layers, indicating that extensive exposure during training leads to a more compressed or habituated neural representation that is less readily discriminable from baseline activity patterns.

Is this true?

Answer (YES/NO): NO